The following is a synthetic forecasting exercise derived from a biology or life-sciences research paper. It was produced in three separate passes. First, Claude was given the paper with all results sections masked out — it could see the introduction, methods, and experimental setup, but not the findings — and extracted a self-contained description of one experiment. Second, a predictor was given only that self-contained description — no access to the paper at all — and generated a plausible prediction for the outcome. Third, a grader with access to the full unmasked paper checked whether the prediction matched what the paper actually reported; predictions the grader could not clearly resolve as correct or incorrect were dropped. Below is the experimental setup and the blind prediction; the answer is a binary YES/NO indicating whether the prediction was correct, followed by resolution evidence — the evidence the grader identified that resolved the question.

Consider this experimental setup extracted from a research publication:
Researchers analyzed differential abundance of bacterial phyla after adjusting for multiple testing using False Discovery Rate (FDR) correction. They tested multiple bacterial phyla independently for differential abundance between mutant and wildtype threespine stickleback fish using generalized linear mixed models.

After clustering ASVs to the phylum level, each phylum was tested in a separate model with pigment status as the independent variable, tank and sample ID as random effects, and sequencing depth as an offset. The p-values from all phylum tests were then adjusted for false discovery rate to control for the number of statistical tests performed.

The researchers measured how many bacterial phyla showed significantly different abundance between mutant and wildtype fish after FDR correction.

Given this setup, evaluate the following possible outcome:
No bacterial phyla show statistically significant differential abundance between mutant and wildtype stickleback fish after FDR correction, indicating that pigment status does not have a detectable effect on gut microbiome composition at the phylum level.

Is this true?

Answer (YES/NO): NO